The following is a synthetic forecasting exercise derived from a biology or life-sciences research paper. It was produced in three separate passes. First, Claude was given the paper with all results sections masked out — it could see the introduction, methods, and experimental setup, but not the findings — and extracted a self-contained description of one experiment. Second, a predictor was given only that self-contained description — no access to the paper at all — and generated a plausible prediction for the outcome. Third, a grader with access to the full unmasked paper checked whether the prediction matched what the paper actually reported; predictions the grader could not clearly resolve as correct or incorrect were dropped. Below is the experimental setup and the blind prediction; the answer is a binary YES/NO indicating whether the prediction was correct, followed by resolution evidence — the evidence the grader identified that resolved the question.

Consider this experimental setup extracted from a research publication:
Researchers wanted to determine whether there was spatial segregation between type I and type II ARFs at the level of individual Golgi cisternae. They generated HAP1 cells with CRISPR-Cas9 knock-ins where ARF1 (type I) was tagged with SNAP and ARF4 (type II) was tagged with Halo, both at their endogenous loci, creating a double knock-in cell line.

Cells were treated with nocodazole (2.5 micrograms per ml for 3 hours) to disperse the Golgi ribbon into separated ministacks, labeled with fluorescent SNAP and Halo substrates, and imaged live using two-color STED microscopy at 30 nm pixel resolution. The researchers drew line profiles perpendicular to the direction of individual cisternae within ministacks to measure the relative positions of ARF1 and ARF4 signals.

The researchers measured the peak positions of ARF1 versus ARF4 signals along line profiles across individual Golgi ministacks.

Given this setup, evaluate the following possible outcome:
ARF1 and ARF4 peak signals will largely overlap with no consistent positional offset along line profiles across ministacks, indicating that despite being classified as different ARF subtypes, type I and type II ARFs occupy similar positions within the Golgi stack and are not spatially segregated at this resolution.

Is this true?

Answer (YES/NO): NO